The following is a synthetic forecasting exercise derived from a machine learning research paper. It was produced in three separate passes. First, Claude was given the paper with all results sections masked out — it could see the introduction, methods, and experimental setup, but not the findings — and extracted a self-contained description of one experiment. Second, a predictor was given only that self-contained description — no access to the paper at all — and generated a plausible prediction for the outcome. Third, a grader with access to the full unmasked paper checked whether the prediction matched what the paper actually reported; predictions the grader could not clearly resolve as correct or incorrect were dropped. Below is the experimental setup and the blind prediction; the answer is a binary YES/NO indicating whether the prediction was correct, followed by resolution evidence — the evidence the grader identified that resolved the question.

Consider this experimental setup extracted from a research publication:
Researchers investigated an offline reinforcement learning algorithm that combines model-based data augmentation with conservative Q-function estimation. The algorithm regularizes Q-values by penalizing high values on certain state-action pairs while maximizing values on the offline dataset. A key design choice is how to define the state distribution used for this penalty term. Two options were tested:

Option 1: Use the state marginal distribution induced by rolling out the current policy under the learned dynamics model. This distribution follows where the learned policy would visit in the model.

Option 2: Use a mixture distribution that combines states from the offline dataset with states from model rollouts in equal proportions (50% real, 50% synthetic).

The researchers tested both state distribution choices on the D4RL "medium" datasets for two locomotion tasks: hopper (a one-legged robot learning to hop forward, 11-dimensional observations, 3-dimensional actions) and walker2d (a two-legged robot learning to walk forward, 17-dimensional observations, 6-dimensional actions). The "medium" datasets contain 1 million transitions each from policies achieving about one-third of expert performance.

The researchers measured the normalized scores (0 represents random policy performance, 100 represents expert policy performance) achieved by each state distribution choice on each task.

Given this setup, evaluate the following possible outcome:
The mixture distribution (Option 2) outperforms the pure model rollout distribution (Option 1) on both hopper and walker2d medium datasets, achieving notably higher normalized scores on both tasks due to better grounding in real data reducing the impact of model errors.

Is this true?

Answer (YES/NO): NO